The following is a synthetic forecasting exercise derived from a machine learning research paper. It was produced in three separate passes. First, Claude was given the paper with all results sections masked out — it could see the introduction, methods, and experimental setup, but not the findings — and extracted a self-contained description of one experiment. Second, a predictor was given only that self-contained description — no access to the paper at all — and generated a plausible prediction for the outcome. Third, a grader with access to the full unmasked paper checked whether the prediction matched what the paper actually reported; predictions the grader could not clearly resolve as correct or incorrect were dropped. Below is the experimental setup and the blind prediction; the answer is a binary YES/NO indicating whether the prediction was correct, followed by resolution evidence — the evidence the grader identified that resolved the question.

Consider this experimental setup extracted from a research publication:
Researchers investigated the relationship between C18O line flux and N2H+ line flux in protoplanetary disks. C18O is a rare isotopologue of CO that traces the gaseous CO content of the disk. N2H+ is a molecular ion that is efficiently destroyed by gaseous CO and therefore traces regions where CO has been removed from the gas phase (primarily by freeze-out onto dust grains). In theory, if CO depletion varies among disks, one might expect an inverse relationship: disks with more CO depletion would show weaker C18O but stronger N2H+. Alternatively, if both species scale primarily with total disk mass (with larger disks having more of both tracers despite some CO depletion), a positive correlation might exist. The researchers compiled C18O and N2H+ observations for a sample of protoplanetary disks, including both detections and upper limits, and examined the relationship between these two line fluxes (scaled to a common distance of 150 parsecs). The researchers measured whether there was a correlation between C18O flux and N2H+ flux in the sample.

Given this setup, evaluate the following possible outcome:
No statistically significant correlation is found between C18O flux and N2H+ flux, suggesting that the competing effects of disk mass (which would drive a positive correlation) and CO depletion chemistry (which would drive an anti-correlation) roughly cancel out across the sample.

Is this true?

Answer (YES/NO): NO